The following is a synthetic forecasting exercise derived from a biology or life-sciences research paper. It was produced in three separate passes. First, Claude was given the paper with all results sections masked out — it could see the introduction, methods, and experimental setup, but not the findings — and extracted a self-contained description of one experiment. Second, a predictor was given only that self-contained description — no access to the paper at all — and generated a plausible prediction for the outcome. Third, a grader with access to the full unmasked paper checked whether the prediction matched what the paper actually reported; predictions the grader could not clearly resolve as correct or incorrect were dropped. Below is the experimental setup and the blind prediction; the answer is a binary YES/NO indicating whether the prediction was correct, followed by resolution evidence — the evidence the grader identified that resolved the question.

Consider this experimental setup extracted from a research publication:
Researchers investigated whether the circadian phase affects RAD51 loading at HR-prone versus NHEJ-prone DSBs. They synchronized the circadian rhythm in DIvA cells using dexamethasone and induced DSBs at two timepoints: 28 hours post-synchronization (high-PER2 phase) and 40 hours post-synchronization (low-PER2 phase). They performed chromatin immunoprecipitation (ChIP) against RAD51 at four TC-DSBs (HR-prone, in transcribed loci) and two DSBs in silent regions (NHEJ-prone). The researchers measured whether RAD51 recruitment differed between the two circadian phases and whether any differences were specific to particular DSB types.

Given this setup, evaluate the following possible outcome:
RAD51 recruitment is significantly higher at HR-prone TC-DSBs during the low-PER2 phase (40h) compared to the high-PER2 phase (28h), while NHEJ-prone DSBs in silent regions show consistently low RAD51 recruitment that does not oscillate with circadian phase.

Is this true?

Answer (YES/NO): NO